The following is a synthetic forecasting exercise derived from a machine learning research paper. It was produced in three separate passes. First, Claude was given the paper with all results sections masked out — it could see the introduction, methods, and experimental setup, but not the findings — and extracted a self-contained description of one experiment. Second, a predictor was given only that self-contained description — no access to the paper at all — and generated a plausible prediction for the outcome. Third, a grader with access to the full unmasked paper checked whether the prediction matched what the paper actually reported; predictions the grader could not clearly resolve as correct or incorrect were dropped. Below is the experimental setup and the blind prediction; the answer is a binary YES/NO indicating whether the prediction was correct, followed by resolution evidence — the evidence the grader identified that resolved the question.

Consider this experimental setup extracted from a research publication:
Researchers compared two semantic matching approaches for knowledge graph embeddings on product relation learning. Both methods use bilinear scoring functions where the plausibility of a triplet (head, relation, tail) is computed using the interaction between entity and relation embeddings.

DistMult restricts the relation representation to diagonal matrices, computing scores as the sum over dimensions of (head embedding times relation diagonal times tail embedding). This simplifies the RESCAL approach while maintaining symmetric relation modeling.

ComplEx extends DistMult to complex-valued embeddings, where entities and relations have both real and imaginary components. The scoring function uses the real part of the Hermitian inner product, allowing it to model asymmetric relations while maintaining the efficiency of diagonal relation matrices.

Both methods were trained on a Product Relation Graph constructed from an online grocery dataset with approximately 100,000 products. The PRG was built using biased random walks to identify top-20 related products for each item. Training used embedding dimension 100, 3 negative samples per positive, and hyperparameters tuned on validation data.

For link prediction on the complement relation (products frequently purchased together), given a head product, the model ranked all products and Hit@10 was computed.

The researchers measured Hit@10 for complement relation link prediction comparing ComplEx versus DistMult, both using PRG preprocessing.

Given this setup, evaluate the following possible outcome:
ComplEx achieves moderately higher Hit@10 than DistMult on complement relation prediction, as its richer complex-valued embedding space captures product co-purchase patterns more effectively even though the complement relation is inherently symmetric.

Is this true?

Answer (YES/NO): YES